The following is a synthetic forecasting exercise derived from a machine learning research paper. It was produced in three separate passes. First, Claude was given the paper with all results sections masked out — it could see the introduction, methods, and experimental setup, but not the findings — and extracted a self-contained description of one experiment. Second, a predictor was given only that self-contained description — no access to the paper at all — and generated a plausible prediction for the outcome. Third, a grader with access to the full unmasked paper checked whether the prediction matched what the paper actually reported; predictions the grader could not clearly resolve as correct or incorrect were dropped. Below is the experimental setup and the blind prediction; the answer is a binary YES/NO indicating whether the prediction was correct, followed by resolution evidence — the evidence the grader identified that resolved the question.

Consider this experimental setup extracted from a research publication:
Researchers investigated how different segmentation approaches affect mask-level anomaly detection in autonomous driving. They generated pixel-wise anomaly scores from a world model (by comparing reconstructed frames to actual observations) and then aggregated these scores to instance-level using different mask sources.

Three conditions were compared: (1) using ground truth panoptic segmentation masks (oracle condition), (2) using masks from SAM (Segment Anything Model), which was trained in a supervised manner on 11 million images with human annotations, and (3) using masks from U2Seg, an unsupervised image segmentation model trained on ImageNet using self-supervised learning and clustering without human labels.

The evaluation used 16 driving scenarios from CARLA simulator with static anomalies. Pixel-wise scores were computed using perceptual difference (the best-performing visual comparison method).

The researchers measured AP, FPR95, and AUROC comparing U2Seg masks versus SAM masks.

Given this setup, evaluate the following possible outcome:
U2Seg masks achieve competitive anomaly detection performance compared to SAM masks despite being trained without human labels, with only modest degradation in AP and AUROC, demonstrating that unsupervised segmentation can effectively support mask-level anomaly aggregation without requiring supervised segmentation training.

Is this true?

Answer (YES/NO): YES